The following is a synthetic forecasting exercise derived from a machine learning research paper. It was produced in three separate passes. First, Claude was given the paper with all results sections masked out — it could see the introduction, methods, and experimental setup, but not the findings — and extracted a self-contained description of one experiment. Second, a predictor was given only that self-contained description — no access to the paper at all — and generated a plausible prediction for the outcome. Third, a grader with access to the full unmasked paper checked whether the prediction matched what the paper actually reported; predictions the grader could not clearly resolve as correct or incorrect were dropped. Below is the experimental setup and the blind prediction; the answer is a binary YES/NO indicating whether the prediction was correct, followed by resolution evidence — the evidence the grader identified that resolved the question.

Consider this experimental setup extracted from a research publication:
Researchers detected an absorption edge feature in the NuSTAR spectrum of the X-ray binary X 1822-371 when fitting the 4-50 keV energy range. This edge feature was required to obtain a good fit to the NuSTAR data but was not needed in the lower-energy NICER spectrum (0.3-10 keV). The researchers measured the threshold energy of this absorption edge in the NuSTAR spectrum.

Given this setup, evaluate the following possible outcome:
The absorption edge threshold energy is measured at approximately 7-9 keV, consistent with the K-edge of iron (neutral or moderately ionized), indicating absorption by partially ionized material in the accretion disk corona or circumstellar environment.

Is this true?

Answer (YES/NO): NO